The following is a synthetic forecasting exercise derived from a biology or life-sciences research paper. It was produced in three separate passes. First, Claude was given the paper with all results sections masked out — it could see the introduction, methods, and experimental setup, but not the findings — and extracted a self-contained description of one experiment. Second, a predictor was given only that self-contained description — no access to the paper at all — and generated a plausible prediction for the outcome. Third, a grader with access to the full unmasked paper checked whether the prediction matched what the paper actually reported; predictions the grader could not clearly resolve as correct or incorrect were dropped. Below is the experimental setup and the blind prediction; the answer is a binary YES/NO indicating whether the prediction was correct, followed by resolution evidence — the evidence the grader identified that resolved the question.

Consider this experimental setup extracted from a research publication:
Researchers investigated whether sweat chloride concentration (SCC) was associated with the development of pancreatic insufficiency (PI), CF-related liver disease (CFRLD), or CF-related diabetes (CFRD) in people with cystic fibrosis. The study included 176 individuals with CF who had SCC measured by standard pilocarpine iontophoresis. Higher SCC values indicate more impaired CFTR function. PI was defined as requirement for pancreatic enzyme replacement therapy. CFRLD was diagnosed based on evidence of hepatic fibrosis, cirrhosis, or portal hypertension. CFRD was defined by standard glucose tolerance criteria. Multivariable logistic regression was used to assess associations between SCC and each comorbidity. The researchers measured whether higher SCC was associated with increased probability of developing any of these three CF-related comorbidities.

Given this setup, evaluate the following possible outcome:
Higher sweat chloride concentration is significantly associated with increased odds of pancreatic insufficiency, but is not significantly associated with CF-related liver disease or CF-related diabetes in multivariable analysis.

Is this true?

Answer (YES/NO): NO